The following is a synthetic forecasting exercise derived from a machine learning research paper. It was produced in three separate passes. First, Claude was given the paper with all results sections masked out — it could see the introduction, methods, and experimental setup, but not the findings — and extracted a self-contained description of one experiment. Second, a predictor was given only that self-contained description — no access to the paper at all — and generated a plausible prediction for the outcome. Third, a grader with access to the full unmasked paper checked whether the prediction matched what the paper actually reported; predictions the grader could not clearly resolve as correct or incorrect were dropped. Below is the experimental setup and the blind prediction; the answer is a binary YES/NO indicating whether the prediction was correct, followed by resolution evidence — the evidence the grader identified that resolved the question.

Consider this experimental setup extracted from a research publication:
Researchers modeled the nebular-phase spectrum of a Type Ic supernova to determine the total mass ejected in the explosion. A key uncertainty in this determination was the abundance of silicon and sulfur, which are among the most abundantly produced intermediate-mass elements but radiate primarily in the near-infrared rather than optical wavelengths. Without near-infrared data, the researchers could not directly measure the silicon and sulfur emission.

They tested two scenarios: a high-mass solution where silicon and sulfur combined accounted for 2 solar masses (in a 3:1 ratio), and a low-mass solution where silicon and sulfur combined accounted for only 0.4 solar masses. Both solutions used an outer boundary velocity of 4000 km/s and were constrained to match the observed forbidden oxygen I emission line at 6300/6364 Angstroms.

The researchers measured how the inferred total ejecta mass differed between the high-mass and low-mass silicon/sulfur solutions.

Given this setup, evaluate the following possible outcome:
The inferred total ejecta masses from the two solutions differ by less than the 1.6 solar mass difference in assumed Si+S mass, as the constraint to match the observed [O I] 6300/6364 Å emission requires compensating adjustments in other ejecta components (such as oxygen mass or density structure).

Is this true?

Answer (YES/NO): NO